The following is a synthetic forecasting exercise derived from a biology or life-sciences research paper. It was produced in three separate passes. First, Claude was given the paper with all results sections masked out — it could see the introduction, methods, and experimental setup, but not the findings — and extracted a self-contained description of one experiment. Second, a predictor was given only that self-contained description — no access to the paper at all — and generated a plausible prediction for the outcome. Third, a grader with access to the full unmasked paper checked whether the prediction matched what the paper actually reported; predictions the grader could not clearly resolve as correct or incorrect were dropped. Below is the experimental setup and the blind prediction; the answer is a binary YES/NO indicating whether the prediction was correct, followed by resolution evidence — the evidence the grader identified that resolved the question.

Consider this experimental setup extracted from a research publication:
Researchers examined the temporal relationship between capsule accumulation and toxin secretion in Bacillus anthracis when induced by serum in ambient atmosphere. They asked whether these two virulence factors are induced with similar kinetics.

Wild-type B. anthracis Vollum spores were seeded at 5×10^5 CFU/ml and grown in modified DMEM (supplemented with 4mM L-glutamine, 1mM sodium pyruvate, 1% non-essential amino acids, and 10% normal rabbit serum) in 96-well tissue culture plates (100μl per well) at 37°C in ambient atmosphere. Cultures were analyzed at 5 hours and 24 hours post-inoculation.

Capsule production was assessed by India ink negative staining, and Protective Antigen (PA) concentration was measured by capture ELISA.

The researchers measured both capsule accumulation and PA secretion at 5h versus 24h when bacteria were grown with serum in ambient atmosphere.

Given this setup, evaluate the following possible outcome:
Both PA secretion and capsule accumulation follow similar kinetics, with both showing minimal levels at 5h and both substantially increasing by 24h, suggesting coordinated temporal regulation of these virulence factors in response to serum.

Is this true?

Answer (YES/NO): NO